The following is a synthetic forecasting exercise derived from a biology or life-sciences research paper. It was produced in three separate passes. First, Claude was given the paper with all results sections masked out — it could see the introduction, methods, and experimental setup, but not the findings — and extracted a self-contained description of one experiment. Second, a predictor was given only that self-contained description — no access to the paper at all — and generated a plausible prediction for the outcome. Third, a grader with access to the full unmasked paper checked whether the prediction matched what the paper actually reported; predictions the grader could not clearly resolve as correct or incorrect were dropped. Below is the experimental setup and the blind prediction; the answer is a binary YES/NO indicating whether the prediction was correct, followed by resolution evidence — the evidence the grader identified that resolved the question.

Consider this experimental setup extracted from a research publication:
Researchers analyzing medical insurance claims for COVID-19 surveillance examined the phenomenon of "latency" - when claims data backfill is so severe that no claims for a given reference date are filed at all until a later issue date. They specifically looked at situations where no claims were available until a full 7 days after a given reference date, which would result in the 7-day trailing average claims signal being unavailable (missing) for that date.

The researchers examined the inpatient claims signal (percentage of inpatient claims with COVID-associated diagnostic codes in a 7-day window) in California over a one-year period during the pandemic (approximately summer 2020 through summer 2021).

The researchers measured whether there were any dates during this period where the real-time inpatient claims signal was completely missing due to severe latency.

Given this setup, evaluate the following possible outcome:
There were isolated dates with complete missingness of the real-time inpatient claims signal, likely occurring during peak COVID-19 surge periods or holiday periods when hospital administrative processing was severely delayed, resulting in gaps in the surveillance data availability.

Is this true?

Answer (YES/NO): NO